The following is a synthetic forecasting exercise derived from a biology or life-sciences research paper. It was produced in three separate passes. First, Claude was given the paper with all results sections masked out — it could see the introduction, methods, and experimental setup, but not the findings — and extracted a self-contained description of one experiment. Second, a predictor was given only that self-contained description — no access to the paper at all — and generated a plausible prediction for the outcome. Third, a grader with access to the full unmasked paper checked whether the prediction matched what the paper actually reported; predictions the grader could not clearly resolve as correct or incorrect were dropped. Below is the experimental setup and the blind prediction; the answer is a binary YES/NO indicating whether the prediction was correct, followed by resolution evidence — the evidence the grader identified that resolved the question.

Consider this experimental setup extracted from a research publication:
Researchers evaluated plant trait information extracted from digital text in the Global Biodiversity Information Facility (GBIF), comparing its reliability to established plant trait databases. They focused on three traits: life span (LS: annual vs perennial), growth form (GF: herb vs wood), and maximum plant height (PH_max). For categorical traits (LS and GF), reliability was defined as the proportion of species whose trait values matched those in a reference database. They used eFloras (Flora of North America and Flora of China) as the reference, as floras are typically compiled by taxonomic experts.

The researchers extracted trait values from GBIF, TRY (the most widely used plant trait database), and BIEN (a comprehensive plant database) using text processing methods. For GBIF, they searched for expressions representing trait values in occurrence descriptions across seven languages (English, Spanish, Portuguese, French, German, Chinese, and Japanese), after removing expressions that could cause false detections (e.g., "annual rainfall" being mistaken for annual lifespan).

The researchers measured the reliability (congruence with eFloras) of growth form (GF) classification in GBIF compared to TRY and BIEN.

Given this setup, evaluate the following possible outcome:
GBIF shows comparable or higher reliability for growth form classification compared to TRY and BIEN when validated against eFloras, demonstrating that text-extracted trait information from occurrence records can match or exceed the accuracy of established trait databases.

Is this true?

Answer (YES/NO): NO